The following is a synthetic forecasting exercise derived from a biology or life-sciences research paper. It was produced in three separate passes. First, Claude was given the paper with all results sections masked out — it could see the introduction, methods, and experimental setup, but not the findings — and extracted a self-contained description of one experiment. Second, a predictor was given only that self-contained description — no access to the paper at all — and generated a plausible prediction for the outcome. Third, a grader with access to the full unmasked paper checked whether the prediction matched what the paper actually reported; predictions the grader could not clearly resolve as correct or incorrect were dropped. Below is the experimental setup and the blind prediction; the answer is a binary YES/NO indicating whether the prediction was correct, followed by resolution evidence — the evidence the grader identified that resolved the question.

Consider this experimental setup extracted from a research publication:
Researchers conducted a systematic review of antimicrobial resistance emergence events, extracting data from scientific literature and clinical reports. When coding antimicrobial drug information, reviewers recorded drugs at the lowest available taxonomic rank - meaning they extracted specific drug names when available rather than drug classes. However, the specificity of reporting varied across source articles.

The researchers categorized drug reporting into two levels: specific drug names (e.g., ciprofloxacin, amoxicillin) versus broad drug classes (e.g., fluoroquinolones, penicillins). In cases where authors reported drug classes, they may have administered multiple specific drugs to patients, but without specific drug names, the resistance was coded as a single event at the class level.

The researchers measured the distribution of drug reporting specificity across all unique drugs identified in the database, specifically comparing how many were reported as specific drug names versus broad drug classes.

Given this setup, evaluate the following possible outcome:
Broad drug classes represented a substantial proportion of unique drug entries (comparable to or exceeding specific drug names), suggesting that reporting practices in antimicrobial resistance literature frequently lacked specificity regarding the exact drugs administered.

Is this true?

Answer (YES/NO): NO